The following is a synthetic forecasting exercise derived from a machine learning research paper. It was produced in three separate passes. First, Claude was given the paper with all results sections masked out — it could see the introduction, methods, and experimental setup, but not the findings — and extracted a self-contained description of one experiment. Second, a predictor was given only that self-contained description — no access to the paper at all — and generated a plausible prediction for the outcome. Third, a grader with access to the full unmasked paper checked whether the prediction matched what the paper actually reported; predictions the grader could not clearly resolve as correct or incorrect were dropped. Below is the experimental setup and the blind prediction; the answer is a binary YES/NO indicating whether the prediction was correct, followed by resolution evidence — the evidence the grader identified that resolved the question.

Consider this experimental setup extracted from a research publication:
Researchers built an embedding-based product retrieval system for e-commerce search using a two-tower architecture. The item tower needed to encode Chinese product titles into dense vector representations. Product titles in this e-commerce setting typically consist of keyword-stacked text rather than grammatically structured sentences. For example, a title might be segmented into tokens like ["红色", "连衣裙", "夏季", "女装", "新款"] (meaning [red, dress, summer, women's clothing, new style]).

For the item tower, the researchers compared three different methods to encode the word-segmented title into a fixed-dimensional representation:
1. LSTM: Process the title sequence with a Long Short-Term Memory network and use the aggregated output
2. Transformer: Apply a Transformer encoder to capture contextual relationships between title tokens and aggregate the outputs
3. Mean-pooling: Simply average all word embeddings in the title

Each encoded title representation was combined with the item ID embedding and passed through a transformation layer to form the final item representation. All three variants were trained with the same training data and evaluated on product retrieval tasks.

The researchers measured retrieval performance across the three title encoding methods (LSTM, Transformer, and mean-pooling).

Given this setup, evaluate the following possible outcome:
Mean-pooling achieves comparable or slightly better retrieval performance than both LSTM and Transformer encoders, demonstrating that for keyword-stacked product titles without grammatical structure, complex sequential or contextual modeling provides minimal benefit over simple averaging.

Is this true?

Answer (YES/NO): YES